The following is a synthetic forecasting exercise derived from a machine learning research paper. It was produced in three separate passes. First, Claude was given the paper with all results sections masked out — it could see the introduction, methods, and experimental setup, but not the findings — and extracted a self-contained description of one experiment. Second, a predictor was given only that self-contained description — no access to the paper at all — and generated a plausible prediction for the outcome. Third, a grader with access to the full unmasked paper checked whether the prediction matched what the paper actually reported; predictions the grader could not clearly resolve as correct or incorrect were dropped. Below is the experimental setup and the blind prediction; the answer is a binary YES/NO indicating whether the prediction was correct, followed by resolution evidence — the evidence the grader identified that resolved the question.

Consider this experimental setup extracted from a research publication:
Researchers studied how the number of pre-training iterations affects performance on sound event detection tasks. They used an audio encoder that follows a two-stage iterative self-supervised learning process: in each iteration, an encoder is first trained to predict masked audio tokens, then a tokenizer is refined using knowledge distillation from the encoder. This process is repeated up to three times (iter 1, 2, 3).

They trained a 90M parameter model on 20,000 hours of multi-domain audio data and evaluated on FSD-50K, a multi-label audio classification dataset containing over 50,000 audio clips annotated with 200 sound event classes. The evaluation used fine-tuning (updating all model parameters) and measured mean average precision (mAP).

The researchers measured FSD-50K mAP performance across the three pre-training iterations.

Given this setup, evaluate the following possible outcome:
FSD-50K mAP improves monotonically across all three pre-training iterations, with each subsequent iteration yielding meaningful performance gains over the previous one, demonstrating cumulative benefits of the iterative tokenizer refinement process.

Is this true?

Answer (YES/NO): NO